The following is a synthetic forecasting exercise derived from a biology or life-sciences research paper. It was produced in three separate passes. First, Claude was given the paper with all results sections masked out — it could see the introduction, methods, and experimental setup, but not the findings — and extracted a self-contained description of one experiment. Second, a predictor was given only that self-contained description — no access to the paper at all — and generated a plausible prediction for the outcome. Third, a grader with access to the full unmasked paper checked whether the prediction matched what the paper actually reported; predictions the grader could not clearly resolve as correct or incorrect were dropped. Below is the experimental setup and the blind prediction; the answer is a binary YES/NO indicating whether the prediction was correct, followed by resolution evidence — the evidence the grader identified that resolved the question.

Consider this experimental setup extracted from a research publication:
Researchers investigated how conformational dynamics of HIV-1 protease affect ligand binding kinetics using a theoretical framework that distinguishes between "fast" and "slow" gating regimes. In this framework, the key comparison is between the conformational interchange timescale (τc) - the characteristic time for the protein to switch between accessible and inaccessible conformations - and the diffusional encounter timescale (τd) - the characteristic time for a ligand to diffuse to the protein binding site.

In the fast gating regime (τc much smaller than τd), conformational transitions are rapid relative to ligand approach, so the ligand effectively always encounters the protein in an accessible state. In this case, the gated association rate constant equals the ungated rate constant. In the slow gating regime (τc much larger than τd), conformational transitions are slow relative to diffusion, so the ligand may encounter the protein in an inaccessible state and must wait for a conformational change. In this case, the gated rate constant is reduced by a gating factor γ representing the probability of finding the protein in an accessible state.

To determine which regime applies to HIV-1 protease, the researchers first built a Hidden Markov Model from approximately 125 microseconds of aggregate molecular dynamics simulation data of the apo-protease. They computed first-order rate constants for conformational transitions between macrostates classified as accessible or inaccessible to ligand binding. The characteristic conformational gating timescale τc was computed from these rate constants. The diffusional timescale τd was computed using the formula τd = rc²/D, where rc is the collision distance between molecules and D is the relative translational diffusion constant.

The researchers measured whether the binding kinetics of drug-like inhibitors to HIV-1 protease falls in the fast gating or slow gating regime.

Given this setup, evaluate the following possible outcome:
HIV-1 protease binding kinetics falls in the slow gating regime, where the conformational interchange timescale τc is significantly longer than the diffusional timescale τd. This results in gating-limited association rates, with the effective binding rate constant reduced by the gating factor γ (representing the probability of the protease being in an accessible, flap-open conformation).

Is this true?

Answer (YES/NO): YES